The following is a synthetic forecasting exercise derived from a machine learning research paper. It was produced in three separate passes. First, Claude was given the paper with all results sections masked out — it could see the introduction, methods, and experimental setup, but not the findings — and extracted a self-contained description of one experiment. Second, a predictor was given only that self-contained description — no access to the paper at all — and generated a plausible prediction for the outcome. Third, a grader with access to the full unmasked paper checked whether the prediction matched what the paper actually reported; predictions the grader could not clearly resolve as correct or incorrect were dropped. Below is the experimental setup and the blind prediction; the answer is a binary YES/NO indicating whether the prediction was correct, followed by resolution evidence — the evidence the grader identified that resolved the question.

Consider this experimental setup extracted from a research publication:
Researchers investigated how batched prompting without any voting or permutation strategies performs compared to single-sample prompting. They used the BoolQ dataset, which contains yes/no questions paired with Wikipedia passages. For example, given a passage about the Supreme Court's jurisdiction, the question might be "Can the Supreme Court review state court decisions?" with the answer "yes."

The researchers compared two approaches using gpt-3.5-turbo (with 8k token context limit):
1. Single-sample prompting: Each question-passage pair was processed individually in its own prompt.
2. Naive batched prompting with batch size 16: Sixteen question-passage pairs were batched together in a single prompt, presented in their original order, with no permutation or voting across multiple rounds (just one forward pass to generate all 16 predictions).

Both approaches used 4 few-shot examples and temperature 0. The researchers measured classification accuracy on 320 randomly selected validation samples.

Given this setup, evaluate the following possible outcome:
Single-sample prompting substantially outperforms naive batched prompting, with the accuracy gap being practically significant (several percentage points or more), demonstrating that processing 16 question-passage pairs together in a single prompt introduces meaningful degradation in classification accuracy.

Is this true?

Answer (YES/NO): YES